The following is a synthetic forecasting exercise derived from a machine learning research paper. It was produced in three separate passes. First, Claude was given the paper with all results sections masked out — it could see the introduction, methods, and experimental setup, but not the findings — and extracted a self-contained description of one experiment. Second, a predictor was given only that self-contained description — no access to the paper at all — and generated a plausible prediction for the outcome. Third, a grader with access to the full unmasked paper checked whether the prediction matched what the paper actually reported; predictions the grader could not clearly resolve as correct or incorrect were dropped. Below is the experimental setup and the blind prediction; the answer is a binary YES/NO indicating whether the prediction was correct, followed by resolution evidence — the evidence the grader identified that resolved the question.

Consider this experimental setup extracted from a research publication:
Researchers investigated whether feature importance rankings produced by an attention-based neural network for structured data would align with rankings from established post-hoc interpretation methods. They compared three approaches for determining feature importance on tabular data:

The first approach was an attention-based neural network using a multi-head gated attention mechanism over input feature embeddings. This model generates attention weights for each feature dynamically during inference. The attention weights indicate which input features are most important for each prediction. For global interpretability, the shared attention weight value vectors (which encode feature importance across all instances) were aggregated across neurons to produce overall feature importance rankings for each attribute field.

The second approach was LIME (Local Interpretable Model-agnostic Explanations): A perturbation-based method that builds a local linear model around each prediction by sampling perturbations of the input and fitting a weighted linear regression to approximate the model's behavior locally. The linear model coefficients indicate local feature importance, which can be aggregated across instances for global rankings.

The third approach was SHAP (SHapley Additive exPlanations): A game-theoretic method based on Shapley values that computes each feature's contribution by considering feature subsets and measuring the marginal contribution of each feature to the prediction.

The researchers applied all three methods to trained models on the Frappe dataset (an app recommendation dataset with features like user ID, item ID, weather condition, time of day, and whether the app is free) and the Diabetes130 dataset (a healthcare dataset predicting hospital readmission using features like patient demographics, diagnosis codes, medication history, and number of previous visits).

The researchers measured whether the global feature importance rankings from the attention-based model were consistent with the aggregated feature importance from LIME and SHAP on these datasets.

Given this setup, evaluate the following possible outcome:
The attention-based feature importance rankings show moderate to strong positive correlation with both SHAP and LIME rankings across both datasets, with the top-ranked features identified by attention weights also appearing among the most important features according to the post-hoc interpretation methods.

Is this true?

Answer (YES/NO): YES